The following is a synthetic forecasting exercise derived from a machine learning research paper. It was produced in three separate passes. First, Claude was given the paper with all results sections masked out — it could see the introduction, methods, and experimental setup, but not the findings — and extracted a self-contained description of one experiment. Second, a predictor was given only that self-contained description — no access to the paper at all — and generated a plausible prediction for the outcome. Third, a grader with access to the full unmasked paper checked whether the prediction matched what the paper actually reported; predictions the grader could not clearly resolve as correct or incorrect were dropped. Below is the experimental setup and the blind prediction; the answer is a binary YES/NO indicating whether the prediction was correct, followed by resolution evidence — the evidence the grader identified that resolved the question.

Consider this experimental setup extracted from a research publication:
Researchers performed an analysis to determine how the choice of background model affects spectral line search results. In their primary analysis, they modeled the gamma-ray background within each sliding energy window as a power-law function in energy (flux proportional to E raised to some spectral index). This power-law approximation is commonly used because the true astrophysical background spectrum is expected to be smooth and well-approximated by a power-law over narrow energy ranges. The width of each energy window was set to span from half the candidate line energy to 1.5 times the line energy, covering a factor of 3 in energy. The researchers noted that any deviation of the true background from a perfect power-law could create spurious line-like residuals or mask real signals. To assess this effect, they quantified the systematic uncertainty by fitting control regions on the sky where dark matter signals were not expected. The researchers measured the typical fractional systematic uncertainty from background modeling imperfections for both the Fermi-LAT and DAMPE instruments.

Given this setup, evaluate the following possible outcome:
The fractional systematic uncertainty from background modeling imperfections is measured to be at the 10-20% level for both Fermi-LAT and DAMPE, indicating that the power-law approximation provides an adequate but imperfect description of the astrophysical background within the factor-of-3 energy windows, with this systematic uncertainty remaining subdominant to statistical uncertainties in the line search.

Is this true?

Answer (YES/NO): NO